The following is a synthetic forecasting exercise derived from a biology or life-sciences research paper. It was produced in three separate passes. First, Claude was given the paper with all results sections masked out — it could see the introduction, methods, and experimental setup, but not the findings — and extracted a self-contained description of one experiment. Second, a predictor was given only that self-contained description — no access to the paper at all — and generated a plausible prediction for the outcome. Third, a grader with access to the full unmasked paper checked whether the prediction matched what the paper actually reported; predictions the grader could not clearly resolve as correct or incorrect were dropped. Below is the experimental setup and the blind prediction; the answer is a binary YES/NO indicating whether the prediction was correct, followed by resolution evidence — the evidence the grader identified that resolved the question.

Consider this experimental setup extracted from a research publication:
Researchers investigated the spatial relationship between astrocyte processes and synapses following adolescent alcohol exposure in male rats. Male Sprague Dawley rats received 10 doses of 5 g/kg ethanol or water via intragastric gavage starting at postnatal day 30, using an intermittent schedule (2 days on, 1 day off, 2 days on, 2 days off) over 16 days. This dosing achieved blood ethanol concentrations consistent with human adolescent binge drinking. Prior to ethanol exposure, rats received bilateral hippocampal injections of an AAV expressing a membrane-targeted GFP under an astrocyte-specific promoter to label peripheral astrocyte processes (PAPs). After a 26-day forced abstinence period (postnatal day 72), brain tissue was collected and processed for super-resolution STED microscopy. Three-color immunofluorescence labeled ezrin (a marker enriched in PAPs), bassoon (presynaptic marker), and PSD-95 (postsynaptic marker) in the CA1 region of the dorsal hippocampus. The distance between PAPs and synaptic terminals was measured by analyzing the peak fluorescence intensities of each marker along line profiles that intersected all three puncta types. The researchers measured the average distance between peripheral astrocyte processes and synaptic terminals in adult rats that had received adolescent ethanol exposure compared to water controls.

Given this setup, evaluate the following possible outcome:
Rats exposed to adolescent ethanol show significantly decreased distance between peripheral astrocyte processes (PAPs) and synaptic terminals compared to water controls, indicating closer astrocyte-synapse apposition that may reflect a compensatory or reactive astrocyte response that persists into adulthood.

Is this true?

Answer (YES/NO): NO